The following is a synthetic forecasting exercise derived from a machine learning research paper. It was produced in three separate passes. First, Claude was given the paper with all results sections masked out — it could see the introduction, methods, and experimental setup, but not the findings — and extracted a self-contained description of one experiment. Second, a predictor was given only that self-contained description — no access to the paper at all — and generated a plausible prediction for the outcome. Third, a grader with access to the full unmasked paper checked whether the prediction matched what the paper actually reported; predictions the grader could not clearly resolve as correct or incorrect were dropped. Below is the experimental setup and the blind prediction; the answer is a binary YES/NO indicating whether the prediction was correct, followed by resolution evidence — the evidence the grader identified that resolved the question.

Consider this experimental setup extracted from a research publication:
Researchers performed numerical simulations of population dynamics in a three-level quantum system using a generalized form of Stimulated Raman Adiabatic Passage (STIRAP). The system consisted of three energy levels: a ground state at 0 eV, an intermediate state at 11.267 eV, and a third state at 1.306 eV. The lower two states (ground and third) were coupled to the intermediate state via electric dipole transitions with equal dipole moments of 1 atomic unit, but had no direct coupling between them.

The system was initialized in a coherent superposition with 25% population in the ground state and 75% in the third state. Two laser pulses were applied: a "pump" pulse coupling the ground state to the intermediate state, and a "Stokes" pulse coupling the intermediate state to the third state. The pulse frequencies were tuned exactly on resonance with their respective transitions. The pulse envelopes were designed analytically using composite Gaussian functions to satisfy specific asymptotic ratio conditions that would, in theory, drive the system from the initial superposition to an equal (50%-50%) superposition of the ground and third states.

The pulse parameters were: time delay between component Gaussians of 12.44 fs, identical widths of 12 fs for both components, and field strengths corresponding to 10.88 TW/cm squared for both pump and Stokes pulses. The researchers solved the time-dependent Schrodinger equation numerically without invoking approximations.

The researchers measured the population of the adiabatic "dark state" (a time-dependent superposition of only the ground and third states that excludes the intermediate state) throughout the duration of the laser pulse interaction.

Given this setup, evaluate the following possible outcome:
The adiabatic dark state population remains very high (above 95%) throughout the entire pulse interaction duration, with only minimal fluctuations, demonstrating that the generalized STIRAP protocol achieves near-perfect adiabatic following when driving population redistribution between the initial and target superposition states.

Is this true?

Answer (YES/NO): YES